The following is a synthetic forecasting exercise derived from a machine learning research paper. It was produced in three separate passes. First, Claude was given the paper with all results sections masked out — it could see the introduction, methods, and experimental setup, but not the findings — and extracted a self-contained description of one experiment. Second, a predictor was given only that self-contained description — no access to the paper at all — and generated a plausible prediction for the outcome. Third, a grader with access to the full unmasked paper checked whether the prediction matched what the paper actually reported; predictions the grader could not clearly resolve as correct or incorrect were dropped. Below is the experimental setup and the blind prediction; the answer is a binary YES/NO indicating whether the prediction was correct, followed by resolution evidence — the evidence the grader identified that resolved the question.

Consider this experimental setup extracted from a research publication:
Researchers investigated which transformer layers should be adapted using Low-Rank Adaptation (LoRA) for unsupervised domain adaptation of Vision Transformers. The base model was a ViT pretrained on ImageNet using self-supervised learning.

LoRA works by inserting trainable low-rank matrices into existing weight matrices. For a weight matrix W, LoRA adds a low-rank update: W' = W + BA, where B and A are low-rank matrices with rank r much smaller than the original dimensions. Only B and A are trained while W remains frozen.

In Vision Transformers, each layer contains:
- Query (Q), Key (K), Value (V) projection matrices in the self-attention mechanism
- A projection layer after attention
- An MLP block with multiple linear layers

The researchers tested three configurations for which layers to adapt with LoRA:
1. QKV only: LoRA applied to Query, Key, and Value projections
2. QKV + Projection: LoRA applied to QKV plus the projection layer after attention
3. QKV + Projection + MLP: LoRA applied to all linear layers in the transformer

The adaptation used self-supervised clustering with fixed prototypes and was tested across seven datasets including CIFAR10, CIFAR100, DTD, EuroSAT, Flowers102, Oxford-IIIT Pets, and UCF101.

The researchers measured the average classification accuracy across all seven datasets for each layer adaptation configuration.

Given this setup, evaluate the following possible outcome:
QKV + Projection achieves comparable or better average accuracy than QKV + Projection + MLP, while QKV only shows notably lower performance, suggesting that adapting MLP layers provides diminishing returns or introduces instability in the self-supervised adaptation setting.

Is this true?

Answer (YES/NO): NO